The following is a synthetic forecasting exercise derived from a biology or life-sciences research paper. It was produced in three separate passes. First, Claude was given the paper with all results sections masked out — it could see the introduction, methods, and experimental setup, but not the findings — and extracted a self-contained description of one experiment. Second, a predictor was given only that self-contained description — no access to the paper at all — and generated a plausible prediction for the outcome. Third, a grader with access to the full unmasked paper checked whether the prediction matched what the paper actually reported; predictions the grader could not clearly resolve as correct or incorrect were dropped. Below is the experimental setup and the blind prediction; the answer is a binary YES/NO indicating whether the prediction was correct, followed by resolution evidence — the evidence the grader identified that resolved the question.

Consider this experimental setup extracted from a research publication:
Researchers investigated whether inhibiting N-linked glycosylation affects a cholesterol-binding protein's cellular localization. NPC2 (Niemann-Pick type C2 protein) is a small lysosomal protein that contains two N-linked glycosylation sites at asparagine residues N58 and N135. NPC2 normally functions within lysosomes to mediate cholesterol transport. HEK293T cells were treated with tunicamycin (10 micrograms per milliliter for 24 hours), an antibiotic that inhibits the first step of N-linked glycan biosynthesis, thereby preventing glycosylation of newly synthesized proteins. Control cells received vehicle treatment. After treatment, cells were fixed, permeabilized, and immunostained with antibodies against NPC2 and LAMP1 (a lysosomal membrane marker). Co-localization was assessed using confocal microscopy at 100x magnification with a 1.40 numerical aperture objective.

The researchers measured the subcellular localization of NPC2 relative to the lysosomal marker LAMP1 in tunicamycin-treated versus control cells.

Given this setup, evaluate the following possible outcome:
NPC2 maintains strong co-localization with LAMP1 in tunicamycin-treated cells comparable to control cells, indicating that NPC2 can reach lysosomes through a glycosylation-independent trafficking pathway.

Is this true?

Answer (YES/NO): YES